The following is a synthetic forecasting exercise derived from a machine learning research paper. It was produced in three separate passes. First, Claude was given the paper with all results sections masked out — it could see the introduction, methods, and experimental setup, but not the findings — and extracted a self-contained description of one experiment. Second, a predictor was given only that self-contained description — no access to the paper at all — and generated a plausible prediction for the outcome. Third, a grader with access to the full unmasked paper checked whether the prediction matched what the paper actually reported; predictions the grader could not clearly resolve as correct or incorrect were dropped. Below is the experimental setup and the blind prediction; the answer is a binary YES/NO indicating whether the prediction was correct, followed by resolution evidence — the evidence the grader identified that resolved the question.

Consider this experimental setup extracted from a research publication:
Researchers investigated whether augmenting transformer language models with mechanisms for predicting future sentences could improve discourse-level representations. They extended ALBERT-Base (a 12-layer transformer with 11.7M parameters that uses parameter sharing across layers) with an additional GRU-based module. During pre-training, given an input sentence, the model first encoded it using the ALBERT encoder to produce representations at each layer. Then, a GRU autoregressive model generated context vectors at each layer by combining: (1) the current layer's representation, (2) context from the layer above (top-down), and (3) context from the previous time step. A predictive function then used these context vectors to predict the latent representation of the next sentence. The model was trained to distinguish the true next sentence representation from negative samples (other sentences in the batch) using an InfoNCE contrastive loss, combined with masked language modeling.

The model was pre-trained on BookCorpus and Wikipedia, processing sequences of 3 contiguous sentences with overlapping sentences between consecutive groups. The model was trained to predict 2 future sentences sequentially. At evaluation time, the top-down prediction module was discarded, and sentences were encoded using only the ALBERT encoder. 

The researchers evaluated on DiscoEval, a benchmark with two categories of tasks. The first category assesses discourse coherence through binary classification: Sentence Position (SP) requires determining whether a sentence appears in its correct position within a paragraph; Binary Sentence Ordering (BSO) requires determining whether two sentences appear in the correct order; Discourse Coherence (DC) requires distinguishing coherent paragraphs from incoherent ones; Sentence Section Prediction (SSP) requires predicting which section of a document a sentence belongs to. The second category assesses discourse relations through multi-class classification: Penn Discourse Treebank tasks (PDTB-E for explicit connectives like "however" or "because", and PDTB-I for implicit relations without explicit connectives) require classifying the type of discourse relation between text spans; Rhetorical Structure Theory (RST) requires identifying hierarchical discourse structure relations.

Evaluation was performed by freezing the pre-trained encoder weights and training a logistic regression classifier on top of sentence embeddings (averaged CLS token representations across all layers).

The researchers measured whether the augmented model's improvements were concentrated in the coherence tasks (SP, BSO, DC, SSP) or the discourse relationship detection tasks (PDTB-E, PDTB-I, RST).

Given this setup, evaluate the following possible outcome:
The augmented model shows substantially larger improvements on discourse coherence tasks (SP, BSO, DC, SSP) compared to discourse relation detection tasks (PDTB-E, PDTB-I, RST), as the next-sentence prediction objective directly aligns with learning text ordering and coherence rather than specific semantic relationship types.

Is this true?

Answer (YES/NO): NO